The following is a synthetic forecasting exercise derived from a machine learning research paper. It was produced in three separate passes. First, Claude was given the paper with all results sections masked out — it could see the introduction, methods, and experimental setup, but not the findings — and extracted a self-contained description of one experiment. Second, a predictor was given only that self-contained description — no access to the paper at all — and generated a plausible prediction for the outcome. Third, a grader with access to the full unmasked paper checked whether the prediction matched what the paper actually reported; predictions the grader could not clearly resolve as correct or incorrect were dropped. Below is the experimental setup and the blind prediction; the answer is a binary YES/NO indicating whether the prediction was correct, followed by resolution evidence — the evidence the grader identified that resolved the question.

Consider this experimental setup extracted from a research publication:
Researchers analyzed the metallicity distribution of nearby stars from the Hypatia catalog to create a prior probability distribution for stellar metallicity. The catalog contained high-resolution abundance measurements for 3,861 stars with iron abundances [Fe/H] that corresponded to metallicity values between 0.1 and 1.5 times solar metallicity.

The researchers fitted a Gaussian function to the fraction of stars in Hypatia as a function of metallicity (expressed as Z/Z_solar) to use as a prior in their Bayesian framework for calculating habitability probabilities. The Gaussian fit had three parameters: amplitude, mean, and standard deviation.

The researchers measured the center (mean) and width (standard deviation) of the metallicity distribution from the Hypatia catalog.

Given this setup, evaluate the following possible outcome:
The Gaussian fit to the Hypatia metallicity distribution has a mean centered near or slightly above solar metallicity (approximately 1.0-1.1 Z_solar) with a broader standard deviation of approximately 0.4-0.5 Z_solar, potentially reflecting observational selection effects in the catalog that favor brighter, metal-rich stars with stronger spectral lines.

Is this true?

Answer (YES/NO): NO